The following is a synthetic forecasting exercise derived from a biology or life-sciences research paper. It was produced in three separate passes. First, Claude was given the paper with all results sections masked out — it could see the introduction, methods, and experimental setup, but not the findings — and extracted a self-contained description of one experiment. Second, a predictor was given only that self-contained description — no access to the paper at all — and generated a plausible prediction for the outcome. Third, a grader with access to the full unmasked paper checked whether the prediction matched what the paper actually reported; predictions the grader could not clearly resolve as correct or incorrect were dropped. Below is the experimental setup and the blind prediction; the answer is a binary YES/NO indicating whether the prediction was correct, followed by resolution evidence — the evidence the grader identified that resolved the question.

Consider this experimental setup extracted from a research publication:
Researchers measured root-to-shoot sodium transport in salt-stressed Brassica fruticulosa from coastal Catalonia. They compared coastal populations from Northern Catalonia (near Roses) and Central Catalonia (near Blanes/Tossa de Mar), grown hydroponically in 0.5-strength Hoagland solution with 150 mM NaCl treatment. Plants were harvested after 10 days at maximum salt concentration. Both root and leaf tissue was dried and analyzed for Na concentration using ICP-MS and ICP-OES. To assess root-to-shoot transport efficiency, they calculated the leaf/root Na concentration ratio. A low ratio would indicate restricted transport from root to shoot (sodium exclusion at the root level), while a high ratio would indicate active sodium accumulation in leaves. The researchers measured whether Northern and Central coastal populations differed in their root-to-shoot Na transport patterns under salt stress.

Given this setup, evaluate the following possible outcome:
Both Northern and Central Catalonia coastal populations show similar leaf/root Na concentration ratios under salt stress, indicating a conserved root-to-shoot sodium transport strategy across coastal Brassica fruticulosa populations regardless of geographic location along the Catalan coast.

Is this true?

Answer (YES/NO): NO